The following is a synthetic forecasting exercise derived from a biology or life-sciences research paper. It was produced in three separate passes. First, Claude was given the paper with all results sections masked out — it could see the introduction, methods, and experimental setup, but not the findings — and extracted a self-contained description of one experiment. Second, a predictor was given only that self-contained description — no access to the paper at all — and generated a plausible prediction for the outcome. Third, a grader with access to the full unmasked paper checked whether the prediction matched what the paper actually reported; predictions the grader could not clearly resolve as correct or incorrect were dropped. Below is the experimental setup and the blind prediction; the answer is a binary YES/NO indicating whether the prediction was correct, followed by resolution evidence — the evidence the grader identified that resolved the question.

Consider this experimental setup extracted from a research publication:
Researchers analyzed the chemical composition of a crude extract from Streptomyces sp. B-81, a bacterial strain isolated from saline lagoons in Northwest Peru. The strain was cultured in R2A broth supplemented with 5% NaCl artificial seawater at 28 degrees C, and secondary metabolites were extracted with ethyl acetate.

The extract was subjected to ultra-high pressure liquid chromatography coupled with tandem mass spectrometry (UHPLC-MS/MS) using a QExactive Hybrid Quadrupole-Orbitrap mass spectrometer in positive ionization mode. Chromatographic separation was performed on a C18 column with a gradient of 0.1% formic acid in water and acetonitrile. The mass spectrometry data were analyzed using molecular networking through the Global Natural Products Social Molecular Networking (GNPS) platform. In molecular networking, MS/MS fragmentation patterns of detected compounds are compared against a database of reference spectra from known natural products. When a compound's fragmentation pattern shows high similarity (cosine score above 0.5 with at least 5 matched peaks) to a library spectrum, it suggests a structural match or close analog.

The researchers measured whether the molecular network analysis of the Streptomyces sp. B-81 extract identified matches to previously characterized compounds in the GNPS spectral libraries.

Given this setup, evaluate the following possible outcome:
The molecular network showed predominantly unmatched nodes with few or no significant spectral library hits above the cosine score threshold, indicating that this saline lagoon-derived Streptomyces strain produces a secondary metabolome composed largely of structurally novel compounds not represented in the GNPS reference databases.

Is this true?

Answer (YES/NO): NO